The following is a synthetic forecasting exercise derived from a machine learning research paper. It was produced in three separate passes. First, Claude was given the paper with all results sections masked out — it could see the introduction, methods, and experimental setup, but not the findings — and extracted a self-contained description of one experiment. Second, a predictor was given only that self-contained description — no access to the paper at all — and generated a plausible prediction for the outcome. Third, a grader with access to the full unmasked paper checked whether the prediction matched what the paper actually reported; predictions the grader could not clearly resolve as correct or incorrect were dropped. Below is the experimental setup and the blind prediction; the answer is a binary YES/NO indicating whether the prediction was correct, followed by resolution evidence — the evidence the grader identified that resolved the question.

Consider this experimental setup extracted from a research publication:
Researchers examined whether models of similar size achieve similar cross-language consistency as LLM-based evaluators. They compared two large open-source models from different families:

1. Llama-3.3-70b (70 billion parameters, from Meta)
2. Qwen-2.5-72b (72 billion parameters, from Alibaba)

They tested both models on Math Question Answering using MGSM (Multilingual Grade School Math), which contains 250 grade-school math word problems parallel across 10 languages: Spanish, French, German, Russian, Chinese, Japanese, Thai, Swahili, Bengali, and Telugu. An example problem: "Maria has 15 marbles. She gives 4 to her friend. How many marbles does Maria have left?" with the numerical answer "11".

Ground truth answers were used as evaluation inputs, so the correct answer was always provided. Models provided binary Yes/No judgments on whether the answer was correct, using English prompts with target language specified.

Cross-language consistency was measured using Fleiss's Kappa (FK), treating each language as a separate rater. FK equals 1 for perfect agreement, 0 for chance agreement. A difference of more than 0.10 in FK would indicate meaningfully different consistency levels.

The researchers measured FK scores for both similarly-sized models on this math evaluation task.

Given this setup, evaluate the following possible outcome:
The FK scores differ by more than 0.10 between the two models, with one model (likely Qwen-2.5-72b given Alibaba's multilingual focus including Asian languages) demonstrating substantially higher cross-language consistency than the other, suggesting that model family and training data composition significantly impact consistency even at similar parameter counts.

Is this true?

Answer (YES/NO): YES